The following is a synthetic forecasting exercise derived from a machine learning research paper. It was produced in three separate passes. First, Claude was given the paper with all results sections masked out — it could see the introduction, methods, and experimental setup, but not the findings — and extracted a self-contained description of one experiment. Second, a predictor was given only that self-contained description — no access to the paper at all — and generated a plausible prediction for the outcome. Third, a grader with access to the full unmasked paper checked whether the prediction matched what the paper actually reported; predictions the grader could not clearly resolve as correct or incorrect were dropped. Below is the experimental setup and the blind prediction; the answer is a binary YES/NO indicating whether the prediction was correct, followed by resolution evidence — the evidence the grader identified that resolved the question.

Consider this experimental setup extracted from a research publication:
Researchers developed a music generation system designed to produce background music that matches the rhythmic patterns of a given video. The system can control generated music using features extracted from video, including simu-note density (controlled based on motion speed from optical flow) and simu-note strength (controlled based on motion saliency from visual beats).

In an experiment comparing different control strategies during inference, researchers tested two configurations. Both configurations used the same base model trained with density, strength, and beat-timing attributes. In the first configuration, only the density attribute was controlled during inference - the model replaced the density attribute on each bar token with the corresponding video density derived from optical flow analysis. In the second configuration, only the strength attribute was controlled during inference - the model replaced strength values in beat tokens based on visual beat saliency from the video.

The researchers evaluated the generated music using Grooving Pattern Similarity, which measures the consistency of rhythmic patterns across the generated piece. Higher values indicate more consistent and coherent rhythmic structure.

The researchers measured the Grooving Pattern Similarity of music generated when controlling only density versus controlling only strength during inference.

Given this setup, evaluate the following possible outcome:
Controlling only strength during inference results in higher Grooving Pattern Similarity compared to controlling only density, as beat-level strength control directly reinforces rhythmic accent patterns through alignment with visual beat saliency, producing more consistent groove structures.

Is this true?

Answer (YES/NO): NO